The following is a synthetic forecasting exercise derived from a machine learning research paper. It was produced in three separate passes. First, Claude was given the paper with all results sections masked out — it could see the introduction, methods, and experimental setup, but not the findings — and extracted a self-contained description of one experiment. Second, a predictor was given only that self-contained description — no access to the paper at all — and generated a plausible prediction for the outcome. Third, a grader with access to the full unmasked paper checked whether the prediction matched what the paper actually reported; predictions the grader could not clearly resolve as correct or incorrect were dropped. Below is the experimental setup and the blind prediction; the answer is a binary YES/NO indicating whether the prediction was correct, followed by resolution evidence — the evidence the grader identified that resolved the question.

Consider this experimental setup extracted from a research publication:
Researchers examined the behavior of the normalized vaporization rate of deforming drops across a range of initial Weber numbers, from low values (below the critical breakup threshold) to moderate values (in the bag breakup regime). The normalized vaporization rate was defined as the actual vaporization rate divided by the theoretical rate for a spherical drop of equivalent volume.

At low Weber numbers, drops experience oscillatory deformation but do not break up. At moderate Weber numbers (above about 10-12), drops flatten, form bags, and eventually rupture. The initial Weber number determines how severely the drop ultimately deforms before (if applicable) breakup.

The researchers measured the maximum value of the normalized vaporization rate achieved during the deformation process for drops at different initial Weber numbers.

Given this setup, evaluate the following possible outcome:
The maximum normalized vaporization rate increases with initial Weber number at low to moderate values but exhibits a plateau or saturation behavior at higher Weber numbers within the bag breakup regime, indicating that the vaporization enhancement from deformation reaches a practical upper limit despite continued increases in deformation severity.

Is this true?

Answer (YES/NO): NO